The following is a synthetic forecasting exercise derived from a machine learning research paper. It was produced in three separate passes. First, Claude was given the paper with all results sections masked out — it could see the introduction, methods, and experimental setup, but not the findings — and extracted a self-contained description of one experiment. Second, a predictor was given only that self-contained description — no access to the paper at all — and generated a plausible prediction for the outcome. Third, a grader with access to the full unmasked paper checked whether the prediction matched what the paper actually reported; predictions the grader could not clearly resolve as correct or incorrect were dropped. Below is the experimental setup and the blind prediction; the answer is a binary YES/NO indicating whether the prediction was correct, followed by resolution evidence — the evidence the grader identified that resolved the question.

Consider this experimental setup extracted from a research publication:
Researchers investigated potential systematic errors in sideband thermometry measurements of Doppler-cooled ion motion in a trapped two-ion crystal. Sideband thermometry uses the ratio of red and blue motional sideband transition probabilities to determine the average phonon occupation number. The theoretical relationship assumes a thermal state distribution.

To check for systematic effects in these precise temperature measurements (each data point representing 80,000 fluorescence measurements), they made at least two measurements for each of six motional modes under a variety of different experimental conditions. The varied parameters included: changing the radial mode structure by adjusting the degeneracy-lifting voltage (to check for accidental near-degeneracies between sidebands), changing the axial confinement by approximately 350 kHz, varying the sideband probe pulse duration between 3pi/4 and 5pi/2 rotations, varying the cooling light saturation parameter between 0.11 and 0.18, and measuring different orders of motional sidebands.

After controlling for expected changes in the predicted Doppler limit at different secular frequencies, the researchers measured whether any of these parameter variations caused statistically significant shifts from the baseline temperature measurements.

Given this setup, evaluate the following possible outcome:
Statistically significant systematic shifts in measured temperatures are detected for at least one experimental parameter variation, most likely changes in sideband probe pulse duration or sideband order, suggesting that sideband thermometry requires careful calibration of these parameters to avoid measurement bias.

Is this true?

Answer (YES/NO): NO